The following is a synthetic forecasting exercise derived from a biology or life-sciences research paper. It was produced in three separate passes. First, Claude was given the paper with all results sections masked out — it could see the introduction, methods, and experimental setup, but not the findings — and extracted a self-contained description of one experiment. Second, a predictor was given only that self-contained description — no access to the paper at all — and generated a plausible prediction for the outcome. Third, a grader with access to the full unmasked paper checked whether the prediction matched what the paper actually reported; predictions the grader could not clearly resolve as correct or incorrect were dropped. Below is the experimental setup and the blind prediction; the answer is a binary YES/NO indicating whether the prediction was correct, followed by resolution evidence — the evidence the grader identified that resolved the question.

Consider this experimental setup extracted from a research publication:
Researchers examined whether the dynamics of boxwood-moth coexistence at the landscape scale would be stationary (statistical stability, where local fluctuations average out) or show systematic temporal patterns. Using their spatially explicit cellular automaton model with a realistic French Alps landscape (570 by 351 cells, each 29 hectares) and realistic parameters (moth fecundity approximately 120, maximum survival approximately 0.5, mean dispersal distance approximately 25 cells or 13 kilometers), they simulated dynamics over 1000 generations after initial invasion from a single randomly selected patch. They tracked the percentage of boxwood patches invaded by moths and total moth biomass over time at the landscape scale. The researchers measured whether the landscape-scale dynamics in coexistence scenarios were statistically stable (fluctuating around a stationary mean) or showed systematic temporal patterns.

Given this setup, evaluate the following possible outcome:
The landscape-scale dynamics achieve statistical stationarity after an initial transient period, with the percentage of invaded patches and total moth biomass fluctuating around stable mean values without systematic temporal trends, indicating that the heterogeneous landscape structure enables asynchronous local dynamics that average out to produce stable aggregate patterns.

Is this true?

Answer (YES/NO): NO